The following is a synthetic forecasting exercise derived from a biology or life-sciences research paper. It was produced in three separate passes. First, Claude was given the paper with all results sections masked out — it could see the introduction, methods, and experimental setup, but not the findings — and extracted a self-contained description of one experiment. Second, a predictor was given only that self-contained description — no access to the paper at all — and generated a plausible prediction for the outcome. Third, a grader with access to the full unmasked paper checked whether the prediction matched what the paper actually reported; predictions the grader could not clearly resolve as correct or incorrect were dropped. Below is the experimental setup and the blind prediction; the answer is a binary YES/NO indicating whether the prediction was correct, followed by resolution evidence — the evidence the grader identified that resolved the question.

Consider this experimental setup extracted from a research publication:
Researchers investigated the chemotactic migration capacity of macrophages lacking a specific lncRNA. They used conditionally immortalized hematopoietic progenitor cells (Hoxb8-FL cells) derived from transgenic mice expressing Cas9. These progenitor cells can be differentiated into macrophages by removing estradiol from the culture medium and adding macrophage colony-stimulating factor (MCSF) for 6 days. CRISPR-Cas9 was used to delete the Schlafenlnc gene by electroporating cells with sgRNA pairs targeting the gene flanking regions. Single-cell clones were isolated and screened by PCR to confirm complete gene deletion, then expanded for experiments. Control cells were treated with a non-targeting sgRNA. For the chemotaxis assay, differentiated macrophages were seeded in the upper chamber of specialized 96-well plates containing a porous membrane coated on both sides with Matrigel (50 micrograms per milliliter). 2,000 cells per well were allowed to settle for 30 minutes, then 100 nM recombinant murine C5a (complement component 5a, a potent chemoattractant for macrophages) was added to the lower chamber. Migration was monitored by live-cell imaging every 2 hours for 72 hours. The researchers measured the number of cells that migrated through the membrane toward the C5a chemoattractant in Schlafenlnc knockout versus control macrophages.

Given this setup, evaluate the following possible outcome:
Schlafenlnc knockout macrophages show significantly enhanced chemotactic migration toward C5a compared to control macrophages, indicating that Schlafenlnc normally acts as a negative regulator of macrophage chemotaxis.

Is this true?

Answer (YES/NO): NO